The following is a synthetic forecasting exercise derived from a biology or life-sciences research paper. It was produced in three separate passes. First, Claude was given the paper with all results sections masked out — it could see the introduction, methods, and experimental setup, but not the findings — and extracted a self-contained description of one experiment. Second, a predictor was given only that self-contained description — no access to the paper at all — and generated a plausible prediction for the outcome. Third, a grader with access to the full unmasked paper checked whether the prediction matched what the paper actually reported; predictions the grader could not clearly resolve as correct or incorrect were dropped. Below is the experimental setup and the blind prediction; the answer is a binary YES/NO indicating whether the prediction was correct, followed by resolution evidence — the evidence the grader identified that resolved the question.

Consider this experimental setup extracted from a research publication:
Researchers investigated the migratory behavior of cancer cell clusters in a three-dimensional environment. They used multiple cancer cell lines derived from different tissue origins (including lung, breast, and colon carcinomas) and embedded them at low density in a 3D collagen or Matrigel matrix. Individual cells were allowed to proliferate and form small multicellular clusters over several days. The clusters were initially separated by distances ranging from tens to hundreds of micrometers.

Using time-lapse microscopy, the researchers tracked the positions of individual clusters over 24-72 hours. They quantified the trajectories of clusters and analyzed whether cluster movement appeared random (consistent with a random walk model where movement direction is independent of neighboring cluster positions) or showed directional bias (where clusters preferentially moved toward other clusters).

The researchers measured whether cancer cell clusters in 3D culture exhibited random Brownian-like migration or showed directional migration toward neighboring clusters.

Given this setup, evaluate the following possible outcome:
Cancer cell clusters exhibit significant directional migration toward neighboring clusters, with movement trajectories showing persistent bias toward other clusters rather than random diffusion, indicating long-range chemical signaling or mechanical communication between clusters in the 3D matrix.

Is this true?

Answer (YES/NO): YES